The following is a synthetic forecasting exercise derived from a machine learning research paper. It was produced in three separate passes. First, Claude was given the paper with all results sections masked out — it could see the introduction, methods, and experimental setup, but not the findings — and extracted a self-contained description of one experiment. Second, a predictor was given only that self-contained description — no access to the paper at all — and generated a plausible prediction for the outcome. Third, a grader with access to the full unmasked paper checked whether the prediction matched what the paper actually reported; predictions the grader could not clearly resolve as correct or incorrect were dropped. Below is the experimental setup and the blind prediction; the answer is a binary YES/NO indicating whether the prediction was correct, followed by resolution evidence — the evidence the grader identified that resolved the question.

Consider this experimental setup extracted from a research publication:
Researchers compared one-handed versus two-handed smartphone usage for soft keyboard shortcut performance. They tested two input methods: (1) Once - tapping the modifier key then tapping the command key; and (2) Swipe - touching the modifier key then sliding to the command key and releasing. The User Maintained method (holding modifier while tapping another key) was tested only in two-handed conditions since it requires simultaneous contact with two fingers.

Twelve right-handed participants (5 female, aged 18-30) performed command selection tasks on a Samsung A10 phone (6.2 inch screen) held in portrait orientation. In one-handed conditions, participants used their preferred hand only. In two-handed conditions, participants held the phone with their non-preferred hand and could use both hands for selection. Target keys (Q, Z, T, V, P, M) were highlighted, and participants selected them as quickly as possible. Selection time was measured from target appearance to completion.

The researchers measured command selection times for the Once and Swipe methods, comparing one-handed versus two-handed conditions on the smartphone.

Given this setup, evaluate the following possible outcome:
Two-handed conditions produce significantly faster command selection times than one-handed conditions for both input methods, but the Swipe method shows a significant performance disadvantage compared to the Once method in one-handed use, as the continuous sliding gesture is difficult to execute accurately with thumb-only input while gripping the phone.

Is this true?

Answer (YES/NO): NO